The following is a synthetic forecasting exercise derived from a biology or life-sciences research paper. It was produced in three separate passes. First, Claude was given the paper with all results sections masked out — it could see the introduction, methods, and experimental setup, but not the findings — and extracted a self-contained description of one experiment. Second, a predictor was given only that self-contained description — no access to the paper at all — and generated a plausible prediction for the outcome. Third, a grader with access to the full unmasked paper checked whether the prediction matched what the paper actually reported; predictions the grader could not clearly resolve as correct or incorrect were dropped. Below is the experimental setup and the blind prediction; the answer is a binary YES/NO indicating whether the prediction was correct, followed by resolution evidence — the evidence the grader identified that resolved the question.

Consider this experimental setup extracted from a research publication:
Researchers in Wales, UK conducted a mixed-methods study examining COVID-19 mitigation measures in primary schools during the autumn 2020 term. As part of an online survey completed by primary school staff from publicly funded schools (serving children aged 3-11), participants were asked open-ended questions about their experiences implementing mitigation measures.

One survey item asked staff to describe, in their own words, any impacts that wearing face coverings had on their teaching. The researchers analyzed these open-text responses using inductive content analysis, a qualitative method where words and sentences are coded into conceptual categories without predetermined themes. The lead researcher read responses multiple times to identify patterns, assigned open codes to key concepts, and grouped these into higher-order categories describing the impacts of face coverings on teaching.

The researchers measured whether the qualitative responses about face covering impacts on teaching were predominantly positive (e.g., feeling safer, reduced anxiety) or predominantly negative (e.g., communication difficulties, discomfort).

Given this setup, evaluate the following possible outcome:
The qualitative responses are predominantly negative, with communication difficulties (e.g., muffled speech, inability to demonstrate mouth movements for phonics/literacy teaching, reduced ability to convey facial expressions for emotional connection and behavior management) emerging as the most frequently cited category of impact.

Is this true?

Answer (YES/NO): YES